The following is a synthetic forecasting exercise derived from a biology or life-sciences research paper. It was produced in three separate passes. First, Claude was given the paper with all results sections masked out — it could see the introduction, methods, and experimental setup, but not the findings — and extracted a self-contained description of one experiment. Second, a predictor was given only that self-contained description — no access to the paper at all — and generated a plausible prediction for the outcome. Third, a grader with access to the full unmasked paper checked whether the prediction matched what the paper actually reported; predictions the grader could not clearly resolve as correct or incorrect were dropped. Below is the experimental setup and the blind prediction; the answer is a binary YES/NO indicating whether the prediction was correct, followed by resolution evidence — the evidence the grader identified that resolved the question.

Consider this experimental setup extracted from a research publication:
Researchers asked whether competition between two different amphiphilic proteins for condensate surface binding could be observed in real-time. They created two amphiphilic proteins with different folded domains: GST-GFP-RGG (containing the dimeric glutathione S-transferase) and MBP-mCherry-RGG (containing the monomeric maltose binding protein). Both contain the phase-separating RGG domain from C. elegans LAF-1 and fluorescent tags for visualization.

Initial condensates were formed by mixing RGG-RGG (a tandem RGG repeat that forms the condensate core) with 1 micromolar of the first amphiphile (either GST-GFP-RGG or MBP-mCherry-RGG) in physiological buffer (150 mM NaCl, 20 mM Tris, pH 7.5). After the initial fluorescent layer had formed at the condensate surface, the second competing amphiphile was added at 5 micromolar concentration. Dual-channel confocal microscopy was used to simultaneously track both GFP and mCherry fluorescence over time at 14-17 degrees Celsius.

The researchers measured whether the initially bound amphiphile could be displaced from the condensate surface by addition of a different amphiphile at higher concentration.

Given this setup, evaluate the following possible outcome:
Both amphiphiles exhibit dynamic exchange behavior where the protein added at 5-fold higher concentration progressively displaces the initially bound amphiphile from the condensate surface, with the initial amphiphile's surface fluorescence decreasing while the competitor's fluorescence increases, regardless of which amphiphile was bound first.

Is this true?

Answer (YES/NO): NO